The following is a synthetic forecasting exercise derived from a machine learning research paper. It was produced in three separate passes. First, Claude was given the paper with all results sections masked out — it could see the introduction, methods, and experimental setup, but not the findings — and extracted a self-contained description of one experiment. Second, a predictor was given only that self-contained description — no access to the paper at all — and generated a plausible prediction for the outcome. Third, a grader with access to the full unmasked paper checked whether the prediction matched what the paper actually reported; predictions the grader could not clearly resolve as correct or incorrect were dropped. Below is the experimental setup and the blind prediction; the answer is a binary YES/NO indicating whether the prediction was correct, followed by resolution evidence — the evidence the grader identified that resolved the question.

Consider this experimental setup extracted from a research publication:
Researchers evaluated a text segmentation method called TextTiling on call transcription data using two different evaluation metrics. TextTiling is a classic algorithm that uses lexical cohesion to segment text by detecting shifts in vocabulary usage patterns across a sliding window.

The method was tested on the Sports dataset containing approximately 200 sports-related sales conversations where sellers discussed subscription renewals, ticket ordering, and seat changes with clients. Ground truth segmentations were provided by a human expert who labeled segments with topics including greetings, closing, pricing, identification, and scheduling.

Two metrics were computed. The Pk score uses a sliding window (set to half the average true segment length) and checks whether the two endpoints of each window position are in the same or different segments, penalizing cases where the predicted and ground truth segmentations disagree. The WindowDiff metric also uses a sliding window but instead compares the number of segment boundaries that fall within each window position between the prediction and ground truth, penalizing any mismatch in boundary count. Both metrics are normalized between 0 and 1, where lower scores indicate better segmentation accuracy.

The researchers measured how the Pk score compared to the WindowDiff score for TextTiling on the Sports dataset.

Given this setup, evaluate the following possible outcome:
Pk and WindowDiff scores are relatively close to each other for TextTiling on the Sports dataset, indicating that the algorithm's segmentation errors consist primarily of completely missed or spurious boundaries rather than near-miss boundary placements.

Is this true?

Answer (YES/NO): NO